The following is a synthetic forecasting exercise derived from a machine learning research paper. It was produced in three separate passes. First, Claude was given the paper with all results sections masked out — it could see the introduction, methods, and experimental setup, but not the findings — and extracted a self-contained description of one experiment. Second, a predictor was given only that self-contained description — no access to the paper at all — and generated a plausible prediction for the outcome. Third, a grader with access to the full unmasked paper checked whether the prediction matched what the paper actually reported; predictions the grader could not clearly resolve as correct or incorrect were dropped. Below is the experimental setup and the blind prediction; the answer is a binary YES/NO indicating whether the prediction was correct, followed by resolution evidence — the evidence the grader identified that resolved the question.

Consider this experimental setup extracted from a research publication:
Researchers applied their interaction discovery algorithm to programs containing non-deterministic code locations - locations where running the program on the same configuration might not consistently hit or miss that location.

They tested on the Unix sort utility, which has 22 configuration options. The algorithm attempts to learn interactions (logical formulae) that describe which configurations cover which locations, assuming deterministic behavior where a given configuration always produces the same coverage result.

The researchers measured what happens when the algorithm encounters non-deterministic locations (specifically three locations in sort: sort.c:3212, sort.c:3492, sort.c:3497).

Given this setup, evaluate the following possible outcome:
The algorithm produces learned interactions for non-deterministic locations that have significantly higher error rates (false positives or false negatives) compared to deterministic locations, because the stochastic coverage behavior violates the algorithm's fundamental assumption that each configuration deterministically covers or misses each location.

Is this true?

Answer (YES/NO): YES